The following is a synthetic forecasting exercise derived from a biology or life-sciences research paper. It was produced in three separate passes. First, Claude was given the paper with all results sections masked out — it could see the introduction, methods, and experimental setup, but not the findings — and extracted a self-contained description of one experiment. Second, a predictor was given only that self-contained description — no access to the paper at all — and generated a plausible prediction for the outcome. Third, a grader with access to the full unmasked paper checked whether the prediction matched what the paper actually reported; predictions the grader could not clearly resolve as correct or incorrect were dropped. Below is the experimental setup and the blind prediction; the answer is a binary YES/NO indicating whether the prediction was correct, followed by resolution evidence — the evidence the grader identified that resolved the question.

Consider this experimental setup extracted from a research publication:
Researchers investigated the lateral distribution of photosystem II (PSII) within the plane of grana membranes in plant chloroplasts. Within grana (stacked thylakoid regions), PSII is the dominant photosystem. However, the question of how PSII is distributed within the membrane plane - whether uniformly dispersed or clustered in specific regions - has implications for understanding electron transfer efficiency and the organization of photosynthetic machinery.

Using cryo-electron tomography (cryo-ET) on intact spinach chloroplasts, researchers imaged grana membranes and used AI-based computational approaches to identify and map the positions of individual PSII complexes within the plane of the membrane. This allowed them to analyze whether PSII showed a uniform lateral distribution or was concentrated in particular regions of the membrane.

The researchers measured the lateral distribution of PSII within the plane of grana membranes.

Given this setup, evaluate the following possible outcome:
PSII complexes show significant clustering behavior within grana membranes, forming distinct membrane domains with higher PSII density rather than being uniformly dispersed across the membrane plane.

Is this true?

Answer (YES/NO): NO